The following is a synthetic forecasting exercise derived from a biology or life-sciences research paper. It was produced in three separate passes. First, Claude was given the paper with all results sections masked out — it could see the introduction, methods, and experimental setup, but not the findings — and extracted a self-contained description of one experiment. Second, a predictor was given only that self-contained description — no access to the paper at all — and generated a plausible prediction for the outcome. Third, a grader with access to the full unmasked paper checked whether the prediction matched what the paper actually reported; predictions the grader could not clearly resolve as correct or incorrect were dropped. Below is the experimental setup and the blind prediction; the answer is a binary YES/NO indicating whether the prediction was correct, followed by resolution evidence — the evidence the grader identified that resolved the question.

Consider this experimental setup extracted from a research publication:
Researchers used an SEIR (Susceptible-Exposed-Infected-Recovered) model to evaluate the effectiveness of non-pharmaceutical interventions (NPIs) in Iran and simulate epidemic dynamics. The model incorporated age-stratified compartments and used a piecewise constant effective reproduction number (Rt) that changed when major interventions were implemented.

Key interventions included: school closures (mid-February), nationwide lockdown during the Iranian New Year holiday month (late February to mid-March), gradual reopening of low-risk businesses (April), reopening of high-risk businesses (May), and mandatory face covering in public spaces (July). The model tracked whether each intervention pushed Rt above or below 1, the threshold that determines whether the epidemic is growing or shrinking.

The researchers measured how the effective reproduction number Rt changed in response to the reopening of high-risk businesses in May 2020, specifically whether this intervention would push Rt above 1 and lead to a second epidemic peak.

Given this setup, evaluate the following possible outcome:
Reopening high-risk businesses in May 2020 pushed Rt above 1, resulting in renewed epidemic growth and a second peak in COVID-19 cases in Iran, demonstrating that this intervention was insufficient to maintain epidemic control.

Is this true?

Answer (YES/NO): YES